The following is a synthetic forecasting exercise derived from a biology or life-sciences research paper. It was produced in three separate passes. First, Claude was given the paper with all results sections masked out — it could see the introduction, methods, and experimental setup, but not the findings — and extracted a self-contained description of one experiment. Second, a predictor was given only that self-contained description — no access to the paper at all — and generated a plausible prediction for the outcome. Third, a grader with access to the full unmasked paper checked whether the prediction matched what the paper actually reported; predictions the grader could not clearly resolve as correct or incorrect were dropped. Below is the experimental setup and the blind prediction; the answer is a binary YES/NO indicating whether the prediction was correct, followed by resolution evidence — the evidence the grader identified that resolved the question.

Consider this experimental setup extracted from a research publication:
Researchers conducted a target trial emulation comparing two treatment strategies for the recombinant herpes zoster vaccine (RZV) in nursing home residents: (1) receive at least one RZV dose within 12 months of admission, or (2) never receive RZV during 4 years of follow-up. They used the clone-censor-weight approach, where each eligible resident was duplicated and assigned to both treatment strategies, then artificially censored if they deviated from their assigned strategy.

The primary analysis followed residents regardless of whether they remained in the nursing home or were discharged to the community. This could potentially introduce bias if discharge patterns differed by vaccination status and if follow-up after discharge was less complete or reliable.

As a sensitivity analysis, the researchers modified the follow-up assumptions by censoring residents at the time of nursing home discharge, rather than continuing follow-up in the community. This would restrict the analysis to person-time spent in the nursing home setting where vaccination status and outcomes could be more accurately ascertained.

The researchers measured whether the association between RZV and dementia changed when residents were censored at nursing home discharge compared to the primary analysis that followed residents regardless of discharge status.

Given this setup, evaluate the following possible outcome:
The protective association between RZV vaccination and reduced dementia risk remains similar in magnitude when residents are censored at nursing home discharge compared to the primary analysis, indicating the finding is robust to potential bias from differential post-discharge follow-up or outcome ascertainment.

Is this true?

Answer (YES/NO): YES